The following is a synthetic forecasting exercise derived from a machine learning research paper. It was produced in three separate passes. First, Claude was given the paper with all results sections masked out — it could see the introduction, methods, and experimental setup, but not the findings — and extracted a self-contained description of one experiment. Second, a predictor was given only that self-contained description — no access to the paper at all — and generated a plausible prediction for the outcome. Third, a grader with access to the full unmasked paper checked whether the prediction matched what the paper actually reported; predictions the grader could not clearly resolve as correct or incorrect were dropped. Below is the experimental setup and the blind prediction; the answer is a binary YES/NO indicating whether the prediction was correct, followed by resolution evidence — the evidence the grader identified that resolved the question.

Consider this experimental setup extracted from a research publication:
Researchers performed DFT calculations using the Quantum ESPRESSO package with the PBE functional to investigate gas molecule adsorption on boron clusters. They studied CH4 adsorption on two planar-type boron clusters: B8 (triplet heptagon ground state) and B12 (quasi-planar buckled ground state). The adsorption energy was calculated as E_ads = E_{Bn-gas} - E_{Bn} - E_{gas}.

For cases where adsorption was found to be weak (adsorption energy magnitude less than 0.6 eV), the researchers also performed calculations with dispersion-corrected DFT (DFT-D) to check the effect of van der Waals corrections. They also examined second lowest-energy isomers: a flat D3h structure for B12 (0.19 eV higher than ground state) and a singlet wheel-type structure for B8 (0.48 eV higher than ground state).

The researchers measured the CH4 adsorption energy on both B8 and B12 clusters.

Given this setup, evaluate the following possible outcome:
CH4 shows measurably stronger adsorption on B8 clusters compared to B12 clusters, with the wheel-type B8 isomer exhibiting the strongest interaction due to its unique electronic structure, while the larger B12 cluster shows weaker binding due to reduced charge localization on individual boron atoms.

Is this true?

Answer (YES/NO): NO